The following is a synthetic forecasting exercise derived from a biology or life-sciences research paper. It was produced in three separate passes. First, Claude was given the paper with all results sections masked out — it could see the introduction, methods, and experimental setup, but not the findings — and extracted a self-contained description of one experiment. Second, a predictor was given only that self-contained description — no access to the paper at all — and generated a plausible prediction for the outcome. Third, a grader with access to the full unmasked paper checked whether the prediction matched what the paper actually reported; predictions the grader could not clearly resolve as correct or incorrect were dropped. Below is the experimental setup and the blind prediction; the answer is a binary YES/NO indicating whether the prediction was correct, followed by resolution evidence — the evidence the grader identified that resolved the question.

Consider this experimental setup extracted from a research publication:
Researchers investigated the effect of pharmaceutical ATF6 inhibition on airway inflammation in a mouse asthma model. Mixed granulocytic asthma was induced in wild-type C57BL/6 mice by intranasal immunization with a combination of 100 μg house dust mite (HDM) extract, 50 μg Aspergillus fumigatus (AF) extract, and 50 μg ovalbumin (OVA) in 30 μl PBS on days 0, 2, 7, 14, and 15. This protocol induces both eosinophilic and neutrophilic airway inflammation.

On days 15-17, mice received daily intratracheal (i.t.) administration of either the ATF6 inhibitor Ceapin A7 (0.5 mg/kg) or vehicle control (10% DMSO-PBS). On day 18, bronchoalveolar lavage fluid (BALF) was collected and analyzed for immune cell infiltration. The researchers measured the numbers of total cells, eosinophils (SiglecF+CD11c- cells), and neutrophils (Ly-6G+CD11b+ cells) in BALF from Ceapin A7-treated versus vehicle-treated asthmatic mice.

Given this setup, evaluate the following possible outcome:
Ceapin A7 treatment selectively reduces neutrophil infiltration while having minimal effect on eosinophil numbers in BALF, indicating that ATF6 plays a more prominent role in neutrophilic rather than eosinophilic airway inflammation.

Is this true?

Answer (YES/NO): NO